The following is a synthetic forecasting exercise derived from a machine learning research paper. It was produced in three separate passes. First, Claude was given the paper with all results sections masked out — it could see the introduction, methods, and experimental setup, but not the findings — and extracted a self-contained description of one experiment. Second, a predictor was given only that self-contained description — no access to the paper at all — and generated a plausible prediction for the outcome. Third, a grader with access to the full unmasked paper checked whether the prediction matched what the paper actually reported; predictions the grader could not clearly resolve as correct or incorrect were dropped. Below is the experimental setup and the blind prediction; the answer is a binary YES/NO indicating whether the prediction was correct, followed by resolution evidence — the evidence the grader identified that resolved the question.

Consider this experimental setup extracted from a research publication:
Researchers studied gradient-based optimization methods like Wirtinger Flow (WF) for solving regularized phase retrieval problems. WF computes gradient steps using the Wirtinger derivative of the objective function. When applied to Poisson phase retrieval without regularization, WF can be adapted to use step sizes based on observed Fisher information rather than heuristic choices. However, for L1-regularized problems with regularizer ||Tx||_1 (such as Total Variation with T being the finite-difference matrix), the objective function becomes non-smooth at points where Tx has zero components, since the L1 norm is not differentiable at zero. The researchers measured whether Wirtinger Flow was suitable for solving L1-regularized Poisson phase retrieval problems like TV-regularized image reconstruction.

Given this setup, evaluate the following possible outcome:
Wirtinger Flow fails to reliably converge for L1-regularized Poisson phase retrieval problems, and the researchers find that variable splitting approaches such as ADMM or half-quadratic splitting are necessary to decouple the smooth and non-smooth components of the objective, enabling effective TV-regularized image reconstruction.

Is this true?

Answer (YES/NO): NO